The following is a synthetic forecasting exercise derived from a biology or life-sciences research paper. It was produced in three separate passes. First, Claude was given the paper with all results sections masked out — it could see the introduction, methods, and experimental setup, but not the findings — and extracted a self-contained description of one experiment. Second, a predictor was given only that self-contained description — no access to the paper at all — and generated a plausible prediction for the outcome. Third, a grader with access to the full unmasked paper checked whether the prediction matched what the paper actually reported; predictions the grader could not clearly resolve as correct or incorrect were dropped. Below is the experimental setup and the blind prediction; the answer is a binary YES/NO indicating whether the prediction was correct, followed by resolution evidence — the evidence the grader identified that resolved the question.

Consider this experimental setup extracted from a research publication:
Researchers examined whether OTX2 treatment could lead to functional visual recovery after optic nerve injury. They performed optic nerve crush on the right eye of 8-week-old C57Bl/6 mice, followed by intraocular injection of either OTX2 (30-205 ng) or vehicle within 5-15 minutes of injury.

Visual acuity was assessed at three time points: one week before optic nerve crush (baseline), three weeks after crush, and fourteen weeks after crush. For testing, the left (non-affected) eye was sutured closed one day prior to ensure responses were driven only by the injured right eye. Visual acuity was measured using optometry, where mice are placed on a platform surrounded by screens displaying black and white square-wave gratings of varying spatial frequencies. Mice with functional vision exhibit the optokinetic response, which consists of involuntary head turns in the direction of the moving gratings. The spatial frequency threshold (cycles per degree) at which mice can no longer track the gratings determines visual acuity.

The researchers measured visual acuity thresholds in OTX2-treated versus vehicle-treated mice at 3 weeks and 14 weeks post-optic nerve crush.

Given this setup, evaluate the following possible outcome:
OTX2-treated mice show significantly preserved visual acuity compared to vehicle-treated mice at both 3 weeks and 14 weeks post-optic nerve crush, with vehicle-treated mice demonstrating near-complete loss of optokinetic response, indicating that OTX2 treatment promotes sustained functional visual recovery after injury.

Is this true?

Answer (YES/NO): NO